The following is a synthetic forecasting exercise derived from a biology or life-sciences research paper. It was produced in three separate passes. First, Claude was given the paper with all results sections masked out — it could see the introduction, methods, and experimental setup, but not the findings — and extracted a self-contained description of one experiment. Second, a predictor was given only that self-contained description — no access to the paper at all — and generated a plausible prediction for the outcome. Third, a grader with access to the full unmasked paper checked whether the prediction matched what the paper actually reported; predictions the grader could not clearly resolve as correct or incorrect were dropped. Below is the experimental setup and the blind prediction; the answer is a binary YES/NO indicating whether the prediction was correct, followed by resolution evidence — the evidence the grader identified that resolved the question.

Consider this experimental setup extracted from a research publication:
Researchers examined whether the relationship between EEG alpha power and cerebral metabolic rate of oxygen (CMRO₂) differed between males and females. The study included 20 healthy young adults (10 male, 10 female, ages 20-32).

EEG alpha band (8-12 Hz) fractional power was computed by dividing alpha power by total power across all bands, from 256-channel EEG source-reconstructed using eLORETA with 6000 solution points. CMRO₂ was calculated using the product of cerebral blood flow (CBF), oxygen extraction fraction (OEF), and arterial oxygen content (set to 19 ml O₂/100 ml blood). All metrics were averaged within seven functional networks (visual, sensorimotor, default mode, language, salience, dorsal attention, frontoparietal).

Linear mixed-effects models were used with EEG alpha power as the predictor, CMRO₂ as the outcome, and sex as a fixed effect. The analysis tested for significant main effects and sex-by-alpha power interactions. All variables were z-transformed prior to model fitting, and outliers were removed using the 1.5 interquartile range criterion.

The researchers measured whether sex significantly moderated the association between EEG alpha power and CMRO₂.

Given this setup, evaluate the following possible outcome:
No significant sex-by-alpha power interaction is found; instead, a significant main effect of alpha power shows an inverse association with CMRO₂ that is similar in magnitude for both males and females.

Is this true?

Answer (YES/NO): NO